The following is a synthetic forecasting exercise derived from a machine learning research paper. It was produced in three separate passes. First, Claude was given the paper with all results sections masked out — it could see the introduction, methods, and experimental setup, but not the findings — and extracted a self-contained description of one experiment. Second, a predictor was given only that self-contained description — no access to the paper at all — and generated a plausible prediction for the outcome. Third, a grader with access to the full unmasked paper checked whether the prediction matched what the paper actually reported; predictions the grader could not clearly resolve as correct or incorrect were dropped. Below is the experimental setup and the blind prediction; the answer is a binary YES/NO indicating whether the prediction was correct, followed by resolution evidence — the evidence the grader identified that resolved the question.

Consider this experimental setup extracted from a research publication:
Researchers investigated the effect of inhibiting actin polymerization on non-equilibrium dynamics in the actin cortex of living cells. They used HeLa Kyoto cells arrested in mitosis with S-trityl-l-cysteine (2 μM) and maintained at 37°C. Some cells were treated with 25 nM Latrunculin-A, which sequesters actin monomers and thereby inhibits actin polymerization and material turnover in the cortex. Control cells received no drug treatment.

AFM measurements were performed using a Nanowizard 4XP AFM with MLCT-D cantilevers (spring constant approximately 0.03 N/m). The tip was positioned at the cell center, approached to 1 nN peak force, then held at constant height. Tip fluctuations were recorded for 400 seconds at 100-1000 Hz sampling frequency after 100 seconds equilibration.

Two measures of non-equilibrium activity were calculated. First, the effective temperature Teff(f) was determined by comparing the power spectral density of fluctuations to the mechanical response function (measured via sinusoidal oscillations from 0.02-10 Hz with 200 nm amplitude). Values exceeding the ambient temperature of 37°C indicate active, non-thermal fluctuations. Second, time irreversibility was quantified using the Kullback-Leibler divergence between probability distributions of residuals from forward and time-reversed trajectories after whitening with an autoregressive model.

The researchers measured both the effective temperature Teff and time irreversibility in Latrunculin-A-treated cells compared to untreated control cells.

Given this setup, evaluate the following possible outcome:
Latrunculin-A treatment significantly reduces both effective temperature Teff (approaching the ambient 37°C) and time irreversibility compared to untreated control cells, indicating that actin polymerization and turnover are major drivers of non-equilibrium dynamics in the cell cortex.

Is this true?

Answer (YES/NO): NO